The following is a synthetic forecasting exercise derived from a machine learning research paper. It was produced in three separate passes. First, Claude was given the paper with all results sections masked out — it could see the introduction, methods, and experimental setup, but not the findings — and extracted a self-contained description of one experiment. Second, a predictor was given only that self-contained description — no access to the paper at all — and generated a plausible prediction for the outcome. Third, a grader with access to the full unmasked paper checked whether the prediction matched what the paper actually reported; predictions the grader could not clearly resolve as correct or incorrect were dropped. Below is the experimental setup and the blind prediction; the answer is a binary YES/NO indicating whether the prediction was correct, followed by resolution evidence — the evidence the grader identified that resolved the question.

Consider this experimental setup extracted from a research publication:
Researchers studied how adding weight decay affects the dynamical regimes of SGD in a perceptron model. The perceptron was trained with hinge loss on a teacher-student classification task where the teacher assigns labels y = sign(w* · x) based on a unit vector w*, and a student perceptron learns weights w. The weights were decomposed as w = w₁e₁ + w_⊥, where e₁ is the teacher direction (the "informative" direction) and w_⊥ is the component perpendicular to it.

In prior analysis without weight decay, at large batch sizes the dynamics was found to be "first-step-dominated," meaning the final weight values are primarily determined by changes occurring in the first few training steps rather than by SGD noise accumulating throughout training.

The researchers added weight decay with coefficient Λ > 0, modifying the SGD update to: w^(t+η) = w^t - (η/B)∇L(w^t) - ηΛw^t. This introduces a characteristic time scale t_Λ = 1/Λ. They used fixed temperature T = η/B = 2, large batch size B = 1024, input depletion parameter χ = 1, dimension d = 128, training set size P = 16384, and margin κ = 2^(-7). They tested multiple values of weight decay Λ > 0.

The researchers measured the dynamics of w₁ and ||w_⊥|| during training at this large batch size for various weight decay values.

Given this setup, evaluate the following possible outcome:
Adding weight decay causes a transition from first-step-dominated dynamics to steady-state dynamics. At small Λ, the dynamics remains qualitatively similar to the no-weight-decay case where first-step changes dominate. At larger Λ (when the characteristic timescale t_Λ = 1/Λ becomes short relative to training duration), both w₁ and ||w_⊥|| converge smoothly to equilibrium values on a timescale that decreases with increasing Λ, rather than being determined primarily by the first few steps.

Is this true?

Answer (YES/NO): YES